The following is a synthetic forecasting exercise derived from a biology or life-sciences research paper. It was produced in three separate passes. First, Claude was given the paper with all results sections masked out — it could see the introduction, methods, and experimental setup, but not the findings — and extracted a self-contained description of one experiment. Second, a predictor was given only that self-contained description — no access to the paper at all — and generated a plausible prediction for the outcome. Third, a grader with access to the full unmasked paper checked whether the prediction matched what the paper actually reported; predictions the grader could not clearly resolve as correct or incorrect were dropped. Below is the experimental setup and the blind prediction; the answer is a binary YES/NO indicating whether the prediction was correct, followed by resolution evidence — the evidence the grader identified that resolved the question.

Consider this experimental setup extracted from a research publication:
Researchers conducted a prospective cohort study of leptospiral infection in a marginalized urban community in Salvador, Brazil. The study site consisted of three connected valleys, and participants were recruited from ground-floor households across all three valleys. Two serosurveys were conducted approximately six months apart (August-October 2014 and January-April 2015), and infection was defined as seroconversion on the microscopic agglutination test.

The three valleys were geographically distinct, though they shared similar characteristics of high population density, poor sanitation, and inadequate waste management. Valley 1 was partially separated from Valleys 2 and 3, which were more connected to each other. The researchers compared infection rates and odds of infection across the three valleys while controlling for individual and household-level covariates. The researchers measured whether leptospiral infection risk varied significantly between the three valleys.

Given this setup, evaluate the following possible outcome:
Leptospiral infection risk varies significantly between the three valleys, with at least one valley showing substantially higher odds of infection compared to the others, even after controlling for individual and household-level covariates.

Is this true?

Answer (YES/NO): YES